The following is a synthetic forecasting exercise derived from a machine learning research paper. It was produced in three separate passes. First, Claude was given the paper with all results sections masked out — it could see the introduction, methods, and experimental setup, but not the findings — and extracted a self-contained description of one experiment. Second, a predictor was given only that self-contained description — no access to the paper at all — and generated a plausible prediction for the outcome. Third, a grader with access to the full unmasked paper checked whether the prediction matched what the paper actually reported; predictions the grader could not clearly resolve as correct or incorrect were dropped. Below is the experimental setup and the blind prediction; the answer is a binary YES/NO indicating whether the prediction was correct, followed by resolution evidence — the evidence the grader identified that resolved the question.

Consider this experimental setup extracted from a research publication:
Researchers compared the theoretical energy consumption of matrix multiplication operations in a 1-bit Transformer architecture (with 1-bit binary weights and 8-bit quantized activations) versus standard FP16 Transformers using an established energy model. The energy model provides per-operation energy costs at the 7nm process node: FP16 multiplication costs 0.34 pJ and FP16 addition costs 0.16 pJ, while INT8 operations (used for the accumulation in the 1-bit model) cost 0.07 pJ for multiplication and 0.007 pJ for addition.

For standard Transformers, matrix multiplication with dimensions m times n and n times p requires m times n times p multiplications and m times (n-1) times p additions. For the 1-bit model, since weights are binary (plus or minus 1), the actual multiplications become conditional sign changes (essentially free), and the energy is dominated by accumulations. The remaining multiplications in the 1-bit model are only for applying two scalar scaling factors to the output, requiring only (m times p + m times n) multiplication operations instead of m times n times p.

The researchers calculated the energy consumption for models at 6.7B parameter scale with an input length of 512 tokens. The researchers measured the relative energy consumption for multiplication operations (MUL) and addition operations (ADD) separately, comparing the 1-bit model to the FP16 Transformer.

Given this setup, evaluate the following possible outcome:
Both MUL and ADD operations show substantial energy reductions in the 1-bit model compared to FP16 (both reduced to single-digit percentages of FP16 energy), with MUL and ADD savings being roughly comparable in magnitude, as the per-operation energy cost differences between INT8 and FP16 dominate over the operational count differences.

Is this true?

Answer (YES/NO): NO